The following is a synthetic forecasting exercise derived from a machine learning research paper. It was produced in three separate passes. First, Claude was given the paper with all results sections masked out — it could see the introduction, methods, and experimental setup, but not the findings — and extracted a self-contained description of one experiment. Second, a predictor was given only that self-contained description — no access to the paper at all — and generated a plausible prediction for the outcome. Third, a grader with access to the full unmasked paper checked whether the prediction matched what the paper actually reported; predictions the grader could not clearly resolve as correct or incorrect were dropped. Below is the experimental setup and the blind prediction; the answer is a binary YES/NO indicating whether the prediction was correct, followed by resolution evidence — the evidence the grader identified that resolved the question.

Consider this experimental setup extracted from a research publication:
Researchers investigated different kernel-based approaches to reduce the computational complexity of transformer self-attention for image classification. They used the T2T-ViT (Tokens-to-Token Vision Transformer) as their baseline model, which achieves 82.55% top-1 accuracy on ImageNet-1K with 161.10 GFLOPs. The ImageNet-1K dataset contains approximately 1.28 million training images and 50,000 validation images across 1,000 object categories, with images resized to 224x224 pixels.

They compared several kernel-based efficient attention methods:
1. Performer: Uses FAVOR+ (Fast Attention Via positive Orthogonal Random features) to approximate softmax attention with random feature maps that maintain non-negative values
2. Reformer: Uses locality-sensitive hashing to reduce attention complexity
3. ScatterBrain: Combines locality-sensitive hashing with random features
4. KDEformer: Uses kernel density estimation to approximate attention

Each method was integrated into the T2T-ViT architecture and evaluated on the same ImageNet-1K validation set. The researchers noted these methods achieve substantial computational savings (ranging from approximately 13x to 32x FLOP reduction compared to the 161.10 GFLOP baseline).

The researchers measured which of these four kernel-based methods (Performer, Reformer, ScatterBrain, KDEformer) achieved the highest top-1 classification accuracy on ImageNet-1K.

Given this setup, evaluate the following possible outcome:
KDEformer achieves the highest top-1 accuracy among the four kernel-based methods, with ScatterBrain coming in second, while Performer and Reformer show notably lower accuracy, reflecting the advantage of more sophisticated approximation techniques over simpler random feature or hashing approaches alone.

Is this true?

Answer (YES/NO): YES